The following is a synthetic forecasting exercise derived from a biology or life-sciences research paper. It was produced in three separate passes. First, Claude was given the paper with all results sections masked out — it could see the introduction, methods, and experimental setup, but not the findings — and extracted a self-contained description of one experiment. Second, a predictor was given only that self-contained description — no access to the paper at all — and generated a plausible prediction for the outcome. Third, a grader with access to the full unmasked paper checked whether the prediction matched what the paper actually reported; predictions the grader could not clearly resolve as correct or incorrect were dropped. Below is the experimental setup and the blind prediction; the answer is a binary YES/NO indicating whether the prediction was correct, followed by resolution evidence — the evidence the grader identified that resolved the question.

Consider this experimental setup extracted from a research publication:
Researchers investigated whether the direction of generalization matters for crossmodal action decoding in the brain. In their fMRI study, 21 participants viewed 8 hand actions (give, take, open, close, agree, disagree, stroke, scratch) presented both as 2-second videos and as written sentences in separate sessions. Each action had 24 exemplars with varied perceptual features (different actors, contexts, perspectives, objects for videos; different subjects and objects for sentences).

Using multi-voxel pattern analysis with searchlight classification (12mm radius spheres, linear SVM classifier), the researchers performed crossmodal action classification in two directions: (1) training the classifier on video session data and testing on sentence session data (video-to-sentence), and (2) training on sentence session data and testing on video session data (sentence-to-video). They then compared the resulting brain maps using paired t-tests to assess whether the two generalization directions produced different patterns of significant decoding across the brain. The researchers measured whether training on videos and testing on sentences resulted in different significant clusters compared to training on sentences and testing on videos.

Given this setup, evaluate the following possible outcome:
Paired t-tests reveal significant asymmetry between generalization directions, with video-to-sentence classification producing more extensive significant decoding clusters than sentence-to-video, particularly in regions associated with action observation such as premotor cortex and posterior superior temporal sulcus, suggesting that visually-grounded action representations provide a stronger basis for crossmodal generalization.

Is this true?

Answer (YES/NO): NO